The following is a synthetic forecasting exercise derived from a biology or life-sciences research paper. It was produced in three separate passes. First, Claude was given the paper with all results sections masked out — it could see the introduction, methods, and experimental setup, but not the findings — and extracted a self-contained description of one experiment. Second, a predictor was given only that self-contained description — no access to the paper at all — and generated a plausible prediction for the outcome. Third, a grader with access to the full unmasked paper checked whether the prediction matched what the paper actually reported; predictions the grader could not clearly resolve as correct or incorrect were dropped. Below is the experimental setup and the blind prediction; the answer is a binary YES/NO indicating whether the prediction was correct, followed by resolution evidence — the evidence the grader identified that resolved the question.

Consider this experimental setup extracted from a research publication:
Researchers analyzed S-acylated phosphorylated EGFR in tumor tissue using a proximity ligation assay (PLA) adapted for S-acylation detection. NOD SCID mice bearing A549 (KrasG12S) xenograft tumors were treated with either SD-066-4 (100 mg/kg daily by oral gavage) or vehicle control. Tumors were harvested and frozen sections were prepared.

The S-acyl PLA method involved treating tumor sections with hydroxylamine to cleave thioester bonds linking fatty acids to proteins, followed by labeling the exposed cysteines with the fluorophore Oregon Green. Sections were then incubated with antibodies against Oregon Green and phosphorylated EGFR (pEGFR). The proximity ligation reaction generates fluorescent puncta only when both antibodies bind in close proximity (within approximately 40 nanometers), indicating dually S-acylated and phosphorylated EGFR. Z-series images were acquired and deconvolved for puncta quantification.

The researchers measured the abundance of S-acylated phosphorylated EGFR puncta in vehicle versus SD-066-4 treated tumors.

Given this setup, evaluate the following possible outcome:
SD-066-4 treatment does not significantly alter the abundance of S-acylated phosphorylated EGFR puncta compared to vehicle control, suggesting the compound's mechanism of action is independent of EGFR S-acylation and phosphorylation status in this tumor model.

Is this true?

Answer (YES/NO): NO